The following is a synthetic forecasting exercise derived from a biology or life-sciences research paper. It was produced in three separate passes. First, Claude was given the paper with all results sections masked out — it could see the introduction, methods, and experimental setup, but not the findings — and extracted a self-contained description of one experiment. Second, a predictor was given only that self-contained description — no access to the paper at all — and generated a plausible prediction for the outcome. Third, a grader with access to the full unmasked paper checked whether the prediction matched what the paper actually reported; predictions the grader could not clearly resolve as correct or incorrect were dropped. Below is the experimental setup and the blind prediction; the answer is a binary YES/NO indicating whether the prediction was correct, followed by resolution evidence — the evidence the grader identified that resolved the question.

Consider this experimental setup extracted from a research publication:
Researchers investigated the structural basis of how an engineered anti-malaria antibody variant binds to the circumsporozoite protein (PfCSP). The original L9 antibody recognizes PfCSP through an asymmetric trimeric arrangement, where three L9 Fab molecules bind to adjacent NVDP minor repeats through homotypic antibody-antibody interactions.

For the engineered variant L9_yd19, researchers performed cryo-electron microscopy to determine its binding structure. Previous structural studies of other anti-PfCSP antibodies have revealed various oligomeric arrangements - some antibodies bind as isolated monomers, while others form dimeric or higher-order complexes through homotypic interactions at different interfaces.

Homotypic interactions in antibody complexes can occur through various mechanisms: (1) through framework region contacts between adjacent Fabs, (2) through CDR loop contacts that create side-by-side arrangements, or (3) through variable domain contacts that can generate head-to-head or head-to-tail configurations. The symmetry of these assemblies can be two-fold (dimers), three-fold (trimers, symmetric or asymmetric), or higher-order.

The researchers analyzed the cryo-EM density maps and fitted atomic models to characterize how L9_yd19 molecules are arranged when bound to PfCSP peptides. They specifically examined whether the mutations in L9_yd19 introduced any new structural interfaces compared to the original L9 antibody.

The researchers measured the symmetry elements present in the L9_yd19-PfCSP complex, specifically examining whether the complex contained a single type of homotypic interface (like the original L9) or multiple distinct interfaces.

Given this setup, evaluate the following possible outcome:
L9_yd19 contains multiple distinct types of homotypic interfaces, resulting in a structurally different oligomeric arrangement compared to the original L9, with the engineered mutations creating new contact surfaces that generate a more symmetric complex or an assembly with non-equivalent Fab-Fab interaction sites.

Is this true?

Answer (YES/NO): YES